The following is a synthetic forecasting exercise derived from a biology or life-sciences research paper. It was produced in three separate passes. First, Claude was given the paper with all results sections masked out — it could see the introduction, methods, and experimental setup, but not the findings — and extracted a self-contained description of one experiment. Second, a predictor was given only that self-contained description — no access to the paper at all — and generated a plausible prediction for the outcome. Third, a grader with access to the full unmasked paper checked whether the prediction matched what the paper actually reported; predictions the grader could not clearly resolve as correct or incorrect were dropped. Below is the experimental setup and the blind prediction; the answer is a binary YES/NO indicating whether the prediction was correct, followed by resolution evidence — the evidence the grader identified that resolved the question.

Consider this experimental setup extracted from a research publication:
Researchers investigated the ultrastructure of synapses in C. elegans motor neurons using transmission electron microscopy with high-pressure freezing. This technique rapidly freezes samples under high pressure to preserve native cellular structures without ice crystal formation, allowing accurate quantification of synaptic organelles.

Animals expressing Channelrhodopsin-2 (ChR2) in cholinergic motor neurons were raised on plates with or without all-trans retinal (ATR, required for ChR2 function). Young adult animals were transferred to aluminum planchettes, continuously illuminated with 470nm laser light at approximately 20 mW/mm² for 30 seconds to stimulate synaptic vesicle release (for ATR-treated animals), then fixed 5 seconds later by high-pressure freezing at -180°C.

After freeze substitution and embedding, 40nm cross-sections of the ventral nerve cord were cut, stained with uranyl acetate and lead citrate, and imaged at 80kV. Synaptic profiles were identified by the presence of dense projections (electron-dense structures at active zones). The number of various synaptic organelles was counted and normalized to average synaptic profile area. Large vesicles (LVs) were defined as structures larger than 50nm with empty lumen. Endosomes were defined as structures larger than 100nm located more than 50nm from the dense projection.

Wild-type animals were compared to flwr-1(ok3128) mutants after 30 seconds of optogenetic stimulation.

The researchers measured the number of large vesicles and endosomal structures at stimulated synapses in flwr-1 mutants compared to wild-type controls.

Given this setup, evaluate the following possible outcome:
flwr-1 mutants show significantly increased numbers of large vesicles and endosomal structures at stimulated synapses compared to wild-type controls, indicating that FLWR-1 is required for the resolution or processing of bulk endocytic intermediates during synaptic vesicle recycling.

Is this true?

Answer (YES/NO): YES